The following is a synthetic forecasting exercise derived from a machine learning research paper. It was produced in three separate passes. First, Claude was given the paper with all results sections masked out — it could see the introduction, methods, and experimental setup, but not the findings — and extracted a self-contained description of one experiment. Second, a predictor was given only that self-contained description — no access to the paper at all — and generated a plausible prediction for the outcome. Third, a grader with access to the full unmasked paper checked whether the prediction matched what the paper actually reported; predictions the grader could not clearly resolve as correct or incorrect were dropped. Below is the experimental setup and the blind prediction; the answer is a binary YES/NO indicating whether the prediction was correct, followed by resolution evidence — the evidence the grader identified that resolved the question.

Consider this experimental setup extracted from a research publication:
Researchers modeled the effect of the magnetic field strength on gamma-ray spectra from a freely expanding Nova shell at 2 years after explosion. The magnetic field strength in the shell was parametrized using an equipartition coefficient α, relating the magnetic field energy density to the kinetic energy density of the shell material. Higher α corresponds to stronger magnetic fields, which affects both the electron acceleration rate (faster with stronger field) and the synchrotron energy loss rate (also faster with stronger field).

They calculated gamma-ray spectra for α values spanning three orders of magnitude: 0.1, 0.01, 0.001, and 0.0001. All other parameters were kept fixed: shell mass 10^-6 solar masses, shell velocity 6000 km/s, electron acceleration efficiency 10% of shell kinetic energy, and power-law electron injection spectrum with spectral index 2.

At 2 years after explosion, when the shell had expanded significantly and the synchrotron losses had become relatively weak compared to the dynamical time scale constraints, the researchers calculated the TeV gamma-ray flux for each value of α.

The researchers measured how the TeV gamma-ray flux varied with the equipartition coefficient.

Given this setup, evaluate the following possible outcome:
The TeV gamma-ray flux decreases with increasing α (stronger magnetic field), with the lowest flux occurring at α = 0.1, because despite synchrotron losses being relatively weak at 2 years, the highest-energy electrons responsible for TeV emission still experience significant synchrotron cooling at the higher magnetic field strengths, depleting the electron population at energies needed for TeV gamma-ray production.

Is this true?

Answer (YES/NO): NO